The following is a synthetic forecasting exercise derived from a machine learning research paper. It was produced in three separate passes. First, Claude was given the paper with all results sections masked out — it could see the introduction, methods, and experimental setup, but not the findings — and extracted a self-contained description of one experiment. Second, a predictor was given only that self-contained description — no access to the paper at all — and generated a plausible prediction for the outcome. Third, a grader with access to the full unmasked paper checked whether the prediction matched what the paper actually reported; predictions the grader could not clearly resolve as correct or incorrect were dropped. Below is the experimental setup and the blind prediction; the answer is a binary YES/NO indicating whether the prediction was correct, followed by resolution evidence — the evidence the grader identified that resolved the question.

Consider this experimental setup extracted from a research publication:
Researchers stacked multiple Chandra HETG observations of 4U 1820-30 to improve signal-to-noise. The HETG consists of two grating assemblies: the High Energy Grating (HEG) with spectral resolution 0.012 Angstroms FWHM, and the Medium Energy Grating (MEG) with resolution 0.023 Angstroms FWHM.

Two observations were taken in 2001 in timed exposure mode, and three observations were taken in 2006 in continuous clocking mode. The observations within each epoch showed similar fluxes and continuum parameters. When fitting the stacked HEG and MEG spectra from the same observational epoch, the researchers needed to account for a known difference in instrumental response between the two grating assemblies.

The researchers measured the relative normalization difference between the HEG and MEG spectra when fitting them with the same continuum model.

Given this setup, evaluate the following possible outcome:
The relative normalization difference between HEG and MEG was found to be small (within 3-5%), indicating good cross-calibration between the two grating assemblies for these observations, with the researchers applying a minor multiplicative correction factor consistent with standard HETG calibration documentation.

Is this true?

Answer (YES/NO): NO